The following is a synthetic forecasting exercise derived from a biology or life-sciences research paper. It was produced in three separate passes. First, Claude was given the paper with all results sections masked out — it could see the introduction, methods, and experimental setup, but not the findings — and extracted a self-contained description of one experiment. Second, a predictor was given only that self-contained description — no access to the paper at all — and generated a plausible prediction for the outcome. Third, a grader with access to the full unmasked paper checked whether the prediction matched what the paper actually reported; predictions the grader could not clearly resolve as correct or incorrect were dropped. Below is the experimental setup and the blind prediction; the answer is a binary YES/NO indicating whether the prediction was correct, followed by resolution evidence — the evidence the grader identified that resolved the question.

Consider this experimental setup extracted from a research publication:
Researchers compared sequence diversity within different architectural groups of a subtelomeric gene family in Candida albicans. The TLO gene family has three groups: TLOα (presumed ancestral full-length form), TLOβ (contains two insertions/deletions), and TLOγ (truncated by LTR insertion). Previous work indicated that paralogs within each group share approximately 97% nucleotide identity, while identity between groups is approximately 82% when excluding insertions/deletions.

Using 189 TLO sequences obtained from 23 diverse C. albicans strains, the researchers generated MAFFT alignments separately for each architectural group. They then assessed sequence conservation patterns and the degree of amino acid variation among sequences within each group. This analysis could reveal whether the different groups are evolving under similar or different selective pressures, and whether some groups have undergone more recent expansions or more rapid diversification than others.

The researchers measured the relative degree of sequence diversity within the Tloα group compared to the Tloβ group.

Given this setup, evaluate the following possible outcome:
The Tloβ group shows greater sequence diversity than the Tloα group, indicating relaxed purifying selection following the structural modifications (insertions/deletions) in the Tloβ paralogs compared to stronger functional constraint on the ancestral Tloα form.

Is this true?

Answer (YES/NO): NO